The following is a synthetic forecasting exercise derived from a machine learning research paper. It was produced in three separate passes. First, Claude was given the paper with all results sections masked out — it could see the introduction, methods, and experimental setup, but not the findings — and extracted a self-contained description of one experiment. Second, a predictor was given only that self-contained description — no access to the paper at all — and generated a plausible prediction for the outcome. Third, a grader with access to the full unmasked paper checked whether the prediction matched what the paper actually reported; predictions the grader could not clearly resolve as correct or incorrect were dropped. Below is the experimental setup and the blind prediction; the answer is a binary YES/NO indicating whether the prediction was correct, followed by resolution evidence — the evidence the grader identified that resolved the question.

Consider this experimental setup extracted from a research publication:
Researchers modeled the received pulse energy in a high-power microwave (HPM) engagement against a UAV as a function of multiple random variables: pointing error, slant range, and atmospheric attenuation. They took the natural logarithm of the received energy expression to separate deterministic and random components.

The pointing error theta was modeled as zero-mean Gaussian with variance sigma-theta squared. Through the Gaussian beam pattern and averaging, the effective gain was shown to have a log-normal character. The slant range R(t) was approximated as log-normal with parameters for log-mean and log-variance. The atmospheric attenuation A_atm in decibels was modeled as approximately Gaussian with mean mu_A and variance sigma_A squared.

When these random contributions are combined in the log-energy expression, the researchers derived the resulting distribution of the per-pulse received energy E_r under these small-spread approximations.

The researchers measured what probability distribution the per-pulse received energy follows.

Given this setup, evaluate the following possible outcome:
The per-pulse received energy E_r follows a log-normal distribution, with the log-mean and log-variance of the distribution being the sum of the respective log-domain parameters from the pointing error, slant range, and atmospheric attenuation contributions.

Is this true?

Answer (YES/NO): NO